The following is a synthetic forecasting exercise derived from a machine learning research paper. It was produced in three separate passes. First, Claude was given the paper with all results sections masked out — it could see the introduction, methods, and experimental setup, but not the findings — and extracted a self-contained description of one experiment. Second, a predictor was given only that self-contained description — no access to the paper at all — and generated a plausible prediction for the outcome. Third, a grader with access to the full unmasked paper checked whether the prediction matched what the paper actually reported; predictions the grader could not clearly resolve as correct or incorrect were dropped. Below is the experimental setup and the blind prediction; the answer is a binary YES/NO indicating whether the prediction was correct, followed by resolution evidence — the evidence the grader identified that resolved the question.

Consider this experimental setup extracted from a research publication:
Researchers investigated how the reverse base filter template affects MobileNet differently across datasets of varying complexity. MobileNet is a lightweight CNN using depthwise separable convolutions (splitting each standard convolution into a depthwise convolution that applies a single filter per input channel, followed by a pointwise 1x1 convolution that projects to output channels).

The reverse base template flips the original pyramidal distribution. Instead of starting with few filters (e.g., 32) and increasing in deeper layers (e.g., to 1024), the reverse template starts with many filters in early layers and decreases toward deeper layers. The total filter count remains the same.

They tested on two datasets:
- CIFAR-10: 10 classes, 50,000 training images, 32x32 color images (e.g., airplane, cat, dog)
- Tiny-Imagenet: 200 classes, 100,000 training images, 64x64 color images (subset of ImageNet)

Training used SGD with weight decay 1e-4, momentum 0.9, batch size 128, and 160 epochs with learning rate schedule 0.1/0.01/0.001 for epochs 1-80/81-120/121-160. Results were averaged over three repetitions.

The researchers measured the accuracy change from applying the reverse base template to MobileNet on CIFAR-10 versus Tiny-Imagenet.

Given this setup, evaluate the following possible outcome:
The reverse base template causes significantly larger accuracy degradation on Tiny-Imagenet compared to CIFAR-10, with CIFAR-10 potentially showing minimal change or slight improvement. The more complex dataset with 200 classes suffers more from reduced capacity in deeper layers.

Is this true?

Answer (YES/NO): YES